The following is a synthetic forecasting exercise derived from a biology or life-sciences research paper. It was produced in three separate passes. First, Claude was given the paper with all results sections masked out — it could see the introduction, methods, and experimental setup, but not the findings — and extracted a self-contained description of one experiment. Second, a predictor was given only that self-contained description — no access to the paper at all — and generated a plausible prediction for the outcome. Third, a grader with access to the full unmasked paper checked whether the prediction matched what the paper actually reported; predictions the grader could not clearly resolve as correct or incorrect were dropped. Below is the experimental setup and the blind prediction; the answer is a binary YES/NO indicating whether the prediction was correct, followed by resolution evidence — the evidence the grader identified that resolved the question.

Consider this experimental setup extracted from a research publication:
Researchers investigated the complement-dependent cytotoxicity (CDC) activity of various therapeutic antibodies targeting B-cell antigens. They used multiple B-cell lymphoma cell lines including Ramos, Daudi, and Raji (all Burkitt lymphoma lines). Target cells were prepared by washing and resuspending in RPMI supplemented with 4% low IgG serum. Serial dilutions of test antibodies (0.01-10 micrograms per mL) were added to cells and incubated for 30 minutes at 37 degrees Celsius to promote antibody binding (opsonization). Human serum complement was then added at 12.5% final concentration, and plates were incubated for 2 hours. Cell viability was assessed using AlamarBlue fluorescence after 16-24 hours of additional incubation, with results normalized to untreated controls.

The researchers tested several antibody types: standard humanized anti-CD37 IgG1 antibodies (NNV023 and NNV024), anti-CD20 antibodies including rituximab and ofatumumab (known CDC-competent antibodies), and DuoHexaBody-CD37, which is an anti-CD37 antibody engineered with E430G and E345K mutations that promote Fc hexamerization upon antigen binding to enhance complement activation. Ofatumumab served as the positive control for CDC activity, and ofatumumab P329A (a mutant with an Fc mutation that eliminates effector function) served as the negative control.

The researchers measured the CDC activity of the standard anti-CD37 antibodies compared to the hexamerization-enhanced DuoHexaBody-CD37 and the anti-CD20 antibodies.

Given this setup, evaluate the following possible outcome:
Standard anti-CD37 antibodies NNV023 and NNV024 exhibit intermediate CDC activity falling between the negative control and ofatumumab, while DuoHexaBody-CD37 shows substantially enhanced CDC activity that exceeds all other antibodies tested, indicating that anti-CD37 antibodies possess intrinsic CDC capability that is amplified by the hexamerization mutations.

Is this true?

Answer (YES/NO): NO